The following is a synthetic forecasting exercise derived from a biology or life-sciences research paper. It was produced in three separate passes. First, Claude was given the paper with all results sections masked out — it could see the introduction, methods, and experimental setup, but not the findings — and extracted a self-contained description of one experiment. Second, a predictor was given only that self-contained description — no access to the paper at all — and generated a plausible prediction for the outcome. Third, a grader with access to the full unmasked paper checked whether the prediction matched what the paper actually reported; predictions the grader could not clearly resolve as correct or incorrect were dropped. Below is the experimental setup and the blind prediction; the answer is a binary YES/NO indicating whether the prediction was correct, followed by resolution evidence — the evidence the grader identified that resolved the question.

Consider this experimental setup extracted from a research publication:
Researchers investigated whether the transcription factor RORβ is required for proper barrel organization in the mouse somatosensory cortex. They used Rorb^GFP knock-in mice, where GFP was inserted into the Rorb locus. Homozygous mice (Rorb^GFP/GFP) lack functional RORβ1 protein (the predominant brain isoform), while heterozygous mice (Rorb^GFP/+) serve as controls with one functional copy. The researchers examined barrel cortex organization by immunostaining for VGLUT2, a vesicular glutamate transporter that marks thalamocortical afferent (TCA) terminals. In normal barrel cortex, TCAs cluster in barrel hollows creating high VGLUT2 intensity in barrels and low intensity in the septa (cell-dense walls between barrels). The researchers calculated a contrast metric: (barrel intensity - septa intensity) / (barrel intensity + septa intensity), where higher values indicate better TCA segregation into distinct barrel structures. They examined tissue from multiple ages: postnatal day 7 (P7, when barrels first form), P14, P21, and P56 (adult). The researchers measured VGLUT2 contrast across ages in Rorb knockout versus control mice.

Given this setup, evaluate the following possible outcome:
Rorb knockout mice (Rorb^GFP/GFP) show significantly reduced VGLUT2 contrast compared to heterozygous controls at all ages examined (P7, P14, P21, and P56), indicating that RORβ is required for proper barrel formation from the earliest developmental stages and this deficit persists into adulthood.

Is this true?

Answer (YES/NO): NO